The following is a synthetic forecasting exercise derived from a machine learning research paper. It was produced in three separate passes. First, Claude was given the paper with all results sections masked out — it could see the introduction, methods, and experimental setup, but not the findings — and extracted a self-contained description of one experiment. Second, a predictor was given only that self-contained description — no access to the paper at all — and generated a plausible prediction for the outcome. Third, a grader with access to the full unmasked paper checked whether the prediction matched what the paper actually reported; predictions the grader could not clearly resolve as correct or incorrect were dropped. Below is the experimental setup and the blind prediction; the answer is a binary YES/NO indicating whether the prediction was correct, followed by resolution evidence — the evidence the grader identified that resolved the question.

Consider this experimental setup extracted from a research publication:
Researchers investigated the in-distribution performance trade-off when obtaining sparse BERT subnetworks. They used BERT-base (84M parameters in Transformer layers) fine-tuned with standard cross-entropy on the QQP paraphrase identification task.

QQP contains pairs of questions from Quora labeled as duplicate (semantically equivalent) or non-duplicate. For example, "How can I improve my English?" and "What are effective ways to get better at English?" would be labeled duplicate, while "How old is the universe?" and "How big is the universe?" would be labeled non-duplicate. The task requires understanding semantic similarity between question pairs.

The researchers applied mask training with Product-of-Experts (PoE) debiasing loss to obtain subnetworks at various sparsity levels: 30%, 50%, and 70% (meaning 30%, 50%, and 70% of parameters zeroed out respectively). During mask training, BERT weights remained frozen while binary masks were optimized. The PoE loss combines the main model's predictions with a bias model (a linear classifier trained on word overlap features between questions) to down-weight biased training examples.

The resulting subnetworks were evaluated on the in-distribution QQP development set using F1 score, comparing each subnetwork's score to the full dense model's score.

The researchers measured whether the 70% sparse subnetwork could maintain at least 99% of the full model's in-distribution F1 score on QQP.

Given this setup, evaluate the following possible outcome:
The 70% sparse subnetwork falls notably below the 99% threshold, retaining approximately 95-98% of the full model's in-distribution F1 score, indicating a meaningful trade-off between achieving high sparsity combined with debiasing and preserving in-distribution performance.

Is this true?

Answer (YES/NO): YES